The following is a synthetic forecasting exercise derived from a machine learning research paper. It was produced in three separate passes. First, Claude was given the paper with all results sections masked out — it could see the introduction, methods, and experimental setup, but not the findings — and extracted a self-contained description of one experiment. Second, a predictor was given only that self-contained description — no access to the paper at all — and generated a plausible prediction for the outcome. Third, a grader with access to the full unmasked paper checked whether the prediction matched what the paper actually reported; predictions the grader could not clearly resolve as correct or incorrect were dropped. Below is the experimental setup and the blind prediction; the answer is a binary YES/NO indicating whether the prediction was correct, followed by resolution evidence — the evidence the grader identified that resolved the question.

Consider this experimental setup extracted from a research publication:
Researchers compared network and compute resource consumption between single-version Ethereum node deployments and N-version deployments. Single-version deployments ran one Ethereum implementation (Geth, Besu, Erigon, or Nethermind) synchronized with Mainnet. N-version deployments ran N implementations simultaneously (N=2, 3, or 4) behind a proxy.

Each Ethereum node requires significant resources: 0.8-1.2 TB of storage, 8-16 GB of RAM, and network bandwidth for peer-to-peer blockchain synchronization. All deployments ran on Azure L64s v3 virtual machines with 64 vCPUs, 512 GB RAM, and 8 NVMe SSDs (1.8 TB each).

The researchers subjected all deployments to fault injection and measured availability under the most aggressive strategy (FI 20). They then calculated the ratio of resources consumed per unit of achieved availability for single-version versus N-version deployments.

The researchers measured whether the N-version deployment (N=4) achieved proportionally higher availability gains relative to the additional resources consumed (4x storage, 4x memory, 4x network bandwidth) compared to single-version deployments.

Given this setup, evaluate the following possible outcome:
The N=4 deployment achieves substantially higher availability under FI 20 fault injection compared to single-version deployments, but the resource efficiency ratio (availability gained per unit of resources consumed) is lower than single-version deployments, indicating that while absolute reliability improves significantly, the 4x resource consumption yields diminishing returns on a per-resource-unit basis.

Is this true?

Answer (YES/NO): YES